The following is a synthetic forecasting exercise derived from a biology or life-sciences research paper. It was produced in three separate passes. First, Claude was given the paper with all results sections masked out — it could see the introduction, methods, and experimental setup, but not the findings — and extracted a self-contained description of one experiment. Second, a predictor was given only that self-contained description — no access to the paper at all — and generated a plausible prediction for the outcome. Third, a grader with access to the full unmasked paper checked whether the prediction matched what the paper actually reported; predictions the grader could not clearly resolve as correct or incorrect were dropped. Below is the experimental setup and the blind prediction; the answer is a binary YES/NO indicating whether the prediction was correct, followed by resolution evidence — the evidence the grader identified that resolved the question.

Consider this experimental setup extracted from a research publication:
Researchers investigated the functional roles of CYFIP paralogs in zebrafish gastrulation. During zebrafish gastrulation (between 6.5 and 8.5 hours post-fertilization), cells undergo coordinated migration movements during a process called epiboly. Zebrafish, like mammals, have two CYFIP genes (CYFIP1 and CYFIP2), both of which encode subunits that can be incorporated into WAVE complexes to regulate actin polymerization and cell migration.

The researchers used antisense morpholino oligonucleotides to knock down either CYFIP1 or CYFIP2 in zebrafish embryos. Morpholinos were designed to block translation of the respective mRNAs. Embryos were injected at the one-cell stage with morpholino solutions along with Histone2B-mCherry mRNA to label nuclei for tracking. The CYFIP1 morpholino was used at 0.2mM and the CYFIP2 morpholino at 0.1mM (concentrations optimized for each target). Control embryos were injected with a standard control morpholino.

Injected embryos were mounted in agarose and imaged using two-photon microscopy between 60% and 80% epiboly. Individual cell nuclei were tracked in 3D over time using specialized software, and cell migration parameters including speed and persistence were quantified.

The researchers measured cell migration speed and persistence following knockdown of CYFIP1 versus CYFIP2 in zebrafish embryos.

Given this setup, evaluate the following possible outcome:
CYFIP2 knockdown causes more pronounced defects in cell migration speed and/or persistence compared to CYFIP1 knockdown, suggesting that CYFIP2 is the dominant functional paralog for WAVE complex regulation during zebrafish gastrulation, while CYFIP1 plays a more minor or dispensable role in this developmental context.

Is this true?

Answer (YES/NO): NO